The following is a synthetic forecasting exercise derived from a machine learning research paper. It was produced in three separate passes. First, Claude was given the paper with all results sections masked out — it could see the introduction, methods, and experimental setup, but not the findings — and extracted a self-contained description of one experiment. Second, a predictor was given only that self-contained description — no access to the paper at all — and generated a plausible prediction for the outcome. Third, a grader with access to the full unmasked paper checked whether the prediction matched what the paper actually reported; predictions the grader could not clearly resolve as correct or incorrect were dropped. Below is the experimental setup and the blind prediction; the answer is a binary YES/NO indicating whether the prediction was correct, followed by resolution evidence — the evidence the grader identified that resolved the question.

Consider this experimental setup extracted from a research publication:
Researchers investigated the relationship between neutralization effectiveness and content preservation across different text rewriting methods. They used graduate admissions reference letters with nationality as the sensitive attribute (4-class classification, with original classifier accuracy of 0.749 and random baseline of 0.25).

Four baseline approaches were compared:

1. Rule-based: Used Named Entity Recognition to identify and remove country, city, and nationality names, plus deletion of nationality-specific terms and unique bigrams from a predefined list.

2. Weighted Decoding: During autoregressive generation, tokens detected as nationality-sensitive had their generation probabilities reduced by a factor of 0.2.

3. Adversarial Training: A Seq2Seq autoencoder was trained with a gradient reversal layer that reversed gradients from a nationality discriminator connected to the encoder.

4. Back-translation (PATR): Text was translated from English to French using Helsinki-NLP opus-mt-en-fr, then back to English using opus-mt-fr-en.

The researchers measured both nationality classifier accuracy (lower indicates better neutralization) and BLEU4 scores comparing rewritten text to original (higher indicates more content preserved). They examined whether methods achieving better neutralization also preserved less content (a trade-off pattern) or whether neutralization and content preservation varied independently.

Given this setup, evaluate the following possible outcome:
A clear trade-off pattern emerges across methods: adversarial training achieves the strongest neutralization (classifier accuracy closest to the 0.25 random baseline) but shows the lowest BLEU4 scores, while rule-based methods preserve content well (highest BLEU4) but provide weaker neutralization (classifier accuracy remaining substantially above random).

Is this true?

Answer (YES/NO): NO